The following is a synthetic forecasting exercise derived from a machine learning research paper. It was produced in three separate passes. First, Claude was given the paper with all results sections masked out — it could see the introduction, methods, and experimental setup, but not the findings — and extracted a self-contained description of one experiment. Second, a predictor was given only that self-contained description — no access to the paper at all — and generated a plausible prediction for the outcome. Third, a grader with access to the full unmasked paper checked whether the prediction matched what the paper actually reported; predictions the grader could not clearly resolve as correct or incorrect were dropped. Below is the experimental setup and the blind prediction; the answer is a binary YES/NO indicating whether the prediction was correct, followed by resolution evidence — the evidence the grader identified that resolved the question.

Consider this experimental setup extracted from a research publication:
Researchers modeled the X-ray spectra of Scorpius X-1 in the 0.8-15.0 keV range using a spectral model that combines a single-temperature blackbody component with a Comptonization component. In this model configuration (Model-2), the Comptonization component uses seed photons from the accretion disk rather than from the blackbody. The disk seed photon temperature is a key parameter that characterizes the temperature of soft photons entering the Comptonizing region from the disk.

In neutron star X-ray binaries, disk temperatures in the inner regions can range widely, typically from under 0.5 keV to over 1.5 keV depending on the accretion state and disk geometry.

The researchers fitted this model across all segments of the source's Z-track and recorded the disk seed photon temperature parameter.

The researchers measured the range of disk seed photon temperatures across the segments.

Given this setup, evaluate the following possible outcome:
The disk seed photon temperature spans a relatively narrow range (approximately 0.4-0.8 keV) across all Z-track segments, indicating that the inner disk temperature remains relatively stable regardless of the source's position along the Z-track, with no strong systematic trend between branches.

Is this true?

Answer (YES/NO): NO